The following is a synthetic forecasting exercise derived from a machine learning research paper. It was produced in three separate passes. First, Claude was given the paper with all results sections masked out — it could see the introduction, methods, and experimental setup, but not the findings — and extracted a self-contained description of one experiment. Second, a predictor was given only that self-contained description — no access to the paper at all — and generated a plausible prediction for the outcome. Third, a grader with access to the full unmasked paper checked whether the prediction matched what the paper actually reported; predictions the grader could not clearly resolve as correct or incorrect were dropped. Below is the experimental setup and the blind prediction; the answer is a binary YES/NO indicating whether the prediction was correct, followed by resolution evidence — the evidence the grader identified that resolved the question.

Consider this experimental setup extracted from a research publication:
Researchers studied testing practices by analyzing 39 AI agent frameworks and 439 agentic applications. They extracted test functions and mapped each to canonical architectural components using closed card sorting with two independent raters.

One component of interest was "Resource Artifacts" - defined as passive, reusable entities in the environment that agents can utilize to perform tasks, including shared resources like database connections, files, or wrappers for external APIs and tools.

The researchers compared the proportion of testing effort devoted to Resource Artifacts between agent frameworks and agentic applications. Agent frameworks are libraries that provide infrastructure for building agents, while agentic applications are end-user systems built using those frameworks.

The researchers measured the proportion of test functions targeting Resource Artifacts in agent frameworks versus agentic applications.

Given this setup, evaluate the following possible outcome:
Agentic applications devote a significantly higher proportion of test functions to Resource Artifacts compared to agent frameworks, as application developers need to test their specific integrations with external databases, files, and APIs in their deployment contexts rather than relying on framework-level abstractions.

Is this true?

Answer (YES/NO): YES